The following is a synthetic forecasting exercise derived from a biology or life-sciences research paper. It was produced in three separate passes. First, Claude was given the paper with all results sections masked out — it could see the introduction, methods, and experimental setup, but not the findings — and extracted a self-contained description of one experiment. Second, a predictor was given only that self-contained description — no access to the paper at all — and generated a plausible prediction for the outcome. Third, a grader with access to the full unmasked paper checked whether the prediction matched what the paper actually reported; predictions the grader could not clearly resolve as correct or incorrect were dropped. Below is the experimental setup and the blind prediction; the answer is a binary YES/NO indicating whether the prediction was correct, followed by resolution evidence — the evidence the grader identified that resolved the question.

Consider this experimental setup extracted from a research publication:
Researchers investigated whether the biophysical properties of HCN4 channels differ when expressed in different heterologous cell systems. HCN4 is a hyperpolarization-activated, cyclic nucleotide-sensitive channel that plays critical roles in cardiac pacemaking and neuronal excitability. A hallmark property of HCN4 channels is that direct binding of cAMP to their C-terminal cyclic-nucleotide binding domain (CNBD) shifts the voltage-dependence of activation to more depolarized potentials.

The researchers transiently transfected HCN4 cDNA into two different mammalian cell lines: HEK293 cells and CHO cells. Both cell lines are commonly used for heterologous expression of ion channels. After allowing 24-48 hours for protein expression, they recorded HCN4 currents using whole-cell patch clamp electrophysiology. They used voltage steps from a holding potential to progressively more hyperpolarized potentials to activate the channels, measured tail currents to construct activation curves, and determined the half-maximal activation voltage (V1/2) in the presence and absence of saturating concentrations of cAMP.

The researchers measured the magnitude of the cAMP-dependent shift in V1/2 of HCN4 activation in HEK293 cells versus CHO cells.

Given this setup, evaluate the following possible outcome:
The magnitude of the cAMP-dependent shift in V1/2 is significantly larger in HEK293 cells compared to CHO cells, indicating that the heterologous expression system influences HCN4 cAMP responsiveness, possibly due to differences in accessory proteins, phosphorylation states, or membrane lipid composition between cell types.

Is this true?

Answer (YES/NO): YES